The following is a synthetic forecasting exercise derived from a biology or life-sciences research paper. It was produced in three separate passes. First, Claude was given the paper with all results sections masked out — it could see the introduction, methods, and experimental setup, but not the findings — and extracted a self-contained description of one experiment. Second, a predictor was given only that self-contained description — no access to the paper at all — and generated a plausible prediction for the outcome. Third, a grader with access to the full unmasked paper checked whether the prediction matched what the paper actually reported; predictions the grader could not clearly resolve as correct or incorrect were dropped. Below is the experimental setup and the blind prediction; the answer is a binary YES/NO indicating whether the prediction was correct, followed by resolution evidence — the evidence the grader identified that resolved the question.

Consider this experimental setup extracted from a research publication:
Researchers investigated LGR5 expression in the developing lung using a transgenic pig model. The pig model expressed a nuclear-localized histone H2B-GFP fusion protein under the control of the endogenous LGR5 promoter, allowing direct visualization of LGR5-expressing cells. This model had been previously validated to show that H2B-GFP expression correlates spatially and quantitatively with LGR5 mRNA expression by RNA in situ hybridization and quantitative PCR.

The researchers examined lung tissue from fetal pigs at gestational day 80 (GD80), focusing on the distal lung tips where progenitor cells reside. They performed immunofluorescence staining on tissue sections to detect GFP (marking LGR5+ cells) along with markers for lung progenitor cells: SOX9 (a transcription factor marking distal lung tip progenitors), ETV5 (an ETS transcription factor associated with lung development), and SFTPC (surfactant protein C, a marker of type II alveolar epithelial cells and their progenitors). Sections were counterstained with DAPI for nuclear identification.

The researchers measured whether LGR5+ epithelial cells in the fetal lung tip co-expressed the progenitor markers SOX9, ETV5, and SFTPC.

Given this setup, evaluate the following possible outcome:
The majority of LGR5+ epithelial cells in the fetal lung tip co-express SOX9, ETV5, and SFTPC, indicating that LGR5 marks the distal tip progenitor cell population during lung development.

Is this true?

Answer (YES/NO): YES